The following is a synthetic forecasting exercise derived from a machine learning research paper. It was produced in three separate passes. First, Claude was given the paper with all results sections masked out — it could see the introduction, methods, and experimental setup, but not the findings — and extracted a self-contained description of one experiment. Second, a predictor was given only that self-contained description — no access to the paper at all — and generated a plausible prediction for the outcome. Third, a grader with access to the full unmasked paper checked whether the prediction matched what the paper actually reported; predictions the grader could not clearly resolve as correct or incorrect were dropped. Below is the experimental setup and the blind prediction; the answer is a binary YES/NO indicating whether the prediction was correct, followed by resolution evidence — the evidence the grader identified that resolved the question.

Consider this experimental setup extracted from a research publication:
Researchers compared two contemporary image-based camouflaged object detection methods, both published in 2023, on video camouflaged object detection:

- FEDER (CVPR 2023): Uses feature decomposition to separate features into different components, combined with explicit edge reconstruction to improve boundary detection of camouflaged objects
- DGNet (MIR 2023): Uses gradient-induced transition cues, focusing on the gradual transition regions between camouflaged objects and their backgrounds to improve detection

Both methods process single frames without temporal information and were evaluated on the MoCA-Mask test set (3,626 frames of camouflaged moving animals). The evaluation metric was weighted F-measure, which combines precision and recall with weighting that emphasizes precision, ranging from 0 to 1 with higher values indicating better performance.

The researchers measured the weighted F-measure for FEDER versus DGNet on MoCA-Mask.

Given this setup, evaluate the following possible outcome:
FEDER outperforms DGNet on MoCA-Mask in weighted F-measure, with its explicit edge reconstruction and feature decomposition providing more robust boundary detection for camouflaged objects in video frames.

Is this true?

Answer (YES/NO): NO